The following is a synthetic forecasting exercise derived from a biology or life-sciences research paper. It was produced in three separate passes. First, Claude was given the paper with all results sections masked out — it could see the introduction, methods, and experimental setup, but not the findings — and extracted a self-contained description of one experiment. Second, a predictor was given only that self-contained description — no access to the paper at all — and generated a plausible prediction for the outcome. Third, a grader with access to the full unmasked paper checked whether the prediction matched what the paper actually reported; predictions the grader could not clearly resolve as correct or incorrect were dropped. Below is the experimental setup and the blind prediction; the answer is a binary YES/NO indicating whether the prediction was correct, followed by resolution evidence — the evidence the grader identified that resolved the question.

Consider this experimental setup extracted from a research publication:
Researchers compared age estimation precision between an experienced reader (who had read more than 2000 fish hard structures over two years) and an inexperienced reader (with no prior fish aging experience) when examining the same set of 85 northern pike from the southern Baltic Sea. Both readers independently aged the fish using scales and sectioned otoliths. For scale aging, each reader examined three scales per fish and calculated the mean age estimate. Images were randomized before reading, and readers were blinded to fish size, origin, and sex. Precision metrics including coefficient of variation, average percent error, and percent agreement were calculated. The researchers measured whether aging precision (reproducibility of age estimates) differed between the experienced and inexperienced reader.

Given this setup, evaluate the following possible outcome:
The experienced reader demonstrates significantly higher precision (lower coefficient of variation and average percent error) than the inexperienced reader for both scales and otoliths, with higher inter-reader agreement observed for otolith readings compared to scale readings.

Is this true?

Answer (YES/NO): NO